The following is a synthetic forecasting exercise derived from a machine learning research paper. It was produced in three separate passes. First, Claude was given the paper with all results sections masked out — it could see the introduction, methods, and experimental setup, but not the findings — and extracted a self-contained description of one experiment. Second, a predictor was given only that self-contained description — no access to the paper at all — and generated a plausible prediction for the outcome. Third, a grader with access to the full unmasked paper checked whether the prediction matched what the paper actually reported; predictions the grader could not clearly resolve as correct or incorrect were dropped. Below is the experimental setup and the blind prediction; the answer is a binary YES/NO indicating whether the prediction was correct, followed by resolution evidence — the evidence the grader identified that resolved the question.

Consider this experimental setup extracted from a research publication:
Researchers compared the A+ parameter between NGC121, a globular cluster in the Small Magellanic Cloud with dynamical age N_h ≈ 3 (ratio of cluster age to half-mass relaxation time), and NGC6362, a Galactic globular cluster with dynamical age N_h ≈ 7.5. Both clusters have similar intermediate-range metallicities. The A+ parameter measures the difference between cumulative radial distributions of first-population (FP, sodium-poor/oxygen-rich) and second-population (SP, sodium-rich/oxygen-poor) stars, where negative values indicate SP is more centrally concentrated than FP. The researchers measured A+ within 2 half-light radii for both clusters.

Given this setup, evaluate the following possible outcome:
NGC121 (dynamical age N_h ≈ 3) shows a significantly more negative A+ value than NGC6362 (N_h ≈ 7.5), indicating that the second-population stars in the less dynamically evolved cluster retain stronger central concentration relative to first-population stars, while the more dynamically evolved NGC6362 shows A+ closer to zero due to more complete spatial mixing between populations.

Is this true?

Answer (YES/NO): YES